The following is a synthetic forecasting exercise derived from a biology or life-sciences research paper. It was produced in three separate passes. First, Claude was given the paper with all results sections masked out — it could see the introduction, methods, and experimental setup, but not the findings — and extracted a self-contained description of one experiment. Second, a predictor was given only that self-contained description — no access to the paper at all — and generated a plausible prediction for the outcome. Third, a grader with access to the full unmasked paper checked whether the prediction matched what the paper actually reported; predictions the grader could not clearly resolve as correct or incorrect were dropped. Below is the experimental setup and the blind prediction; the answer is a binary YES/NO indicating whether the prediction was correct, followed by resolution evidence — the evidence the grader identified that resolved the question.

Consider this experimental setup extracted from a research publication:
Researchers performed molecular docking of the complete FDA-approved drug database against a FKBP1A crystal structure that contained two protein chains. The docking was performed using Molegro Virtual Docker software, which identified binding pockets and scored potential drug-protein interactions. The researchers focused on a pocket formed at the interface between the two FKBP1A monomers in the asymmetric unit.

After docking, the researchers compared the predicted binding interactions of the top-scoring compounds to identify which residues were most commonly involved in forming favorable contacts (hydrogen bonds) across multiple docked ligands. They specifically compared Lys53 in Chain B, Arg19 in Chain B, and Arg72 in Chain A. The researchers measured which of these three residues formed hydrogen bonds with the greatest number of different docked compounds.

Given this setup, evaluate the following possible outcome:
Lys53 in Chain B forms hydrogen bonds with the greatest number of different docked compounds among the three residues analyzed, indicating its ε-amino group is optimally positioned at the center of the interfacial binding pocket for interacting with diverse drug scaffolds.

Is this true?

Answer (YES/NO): YES